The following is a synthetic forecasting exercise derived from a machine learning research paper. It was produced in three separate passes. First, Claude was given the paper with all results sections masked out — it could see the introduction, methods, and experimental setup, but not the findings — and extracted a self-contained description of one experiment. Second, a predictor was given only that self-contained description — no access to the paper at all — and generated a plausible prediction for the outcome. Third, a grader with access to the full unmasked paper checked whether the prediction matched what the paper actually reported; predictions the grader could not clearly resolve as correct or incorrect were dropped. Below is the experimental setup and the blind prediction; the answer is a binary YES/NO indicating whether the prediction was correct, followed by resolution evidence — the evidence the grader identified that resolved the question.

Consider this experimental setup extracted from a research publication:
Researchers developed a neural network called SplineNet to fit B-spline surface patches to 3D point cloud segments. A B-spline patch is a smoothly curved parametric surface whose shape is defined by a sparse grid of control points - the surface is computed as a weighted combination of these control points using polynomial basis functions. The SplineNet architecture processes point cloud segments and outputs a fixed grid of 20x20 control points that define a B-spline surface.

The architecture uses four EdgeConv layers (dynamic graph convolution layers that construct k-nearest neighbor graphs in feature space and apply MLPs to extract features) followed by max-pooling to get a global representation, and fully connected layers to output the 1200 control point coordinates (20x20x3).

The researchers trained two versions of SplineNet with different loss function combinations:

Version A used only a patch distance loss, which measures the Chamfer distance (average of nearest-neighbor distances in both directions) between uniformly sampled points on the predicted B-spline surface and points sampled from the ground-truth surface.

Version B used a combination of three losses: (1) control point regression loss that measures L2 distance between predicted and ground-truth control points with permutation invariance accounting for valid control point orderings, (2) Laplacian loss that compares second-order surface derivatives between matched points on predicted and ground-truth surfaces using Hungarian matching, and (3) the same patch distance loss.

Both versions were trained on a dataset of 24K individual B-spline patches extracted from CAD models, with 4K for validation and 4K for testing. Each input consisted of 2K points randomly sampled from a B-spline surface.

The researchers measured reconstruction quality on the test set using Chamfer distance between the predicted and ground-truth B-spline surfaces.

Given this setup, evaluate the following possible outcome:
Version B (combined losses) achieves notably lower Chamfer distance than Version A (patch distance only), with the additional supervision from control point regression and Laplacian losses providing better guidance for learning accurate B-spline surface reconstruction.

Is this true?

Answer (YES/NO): YES